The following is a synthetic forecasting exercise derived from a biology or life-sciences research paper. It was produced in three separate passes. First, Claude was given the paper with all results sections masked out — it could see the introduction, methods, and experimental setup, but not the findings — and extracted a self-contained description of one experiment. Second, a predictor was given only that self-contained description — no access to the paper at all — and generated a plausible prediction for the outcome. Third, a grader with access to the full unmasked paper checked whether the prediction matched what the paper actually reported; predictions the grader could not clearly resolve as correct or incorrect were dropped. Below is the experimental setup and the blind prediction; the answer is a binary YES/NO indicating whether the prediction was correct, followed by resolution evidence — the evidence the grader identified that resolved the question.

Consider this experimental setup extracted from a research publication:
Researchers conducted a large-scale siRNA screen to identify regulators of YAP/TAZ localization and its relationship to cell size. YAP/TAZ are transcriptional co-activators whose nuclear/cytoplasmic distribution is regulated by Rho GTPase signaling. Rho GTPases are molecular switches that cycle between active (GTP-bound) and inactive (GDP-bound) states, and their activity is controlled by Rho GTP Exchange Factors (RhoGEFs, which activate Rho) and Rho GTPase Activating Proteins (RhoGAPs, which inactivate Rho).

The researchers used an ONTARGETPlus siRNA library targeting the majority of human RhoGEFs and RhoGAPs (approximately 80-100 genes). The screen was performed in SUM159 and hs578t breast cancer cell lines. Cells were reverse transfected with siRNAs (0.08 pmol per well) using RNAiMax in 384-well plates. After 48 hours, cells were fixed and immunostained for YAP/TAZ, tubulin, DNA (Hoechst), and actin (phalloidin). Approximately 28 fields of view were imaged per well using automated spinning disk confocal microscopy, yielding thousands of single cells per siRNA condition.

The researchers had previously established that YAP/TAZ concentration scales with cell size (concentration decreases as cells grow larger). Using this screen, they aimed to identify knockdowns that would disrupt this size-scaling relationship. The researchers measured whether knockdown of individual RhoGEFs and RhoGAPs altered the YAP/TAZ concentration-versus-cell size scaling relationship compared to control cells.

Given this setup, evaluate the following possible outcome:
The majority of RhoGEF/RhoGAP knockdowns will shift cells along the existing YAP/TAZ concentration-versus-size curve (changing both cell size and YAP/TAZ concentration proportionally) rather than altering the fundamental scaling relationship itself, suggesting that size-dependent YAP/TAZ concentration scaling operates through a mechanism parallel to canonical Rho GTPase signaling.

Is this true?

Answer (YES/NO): YES